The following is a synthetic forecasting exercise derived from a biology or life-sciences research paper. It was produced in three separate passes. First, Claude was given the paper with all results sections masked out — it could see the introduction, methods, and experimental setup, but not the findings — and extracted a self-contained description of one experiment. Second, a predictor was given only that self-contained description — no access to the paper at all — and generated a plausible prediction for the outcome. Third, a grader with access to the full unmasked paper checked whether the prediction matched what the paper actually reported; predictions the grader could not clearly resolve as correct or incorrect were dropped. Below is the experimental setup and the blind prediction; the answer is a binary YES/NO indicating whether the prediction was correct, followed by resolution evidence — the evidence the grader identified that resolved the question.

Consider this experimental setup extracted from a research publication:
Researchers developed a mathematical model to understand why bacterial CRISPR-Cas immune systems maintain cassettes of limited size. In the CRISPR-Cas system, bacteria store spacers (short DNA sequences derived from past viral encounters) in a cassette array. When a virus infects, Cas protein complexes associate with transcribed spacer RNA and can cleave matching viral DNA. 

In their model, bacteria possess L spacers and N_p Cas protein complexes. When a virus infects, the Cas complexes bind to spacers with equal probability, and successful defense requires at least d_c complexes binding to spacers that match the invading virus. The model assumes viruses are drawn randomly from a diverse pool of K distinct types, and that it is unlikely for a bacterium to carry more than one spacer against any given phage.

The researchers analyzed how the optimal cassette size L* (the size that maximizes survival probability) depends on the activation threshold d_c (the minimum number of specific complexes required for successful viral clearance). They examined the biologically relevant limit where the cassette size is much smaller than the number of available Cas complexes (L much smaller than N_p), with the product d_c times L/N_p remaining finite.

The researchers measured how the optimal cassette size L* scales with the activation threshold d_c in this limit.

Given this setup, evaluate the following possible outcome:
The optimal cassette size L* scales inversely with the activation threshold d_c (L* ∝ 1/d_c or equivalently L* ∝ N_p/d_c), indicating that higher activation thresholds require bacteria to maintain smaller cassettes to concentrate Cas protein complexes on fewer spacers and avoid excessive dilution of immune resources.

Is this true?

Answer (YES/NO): YES